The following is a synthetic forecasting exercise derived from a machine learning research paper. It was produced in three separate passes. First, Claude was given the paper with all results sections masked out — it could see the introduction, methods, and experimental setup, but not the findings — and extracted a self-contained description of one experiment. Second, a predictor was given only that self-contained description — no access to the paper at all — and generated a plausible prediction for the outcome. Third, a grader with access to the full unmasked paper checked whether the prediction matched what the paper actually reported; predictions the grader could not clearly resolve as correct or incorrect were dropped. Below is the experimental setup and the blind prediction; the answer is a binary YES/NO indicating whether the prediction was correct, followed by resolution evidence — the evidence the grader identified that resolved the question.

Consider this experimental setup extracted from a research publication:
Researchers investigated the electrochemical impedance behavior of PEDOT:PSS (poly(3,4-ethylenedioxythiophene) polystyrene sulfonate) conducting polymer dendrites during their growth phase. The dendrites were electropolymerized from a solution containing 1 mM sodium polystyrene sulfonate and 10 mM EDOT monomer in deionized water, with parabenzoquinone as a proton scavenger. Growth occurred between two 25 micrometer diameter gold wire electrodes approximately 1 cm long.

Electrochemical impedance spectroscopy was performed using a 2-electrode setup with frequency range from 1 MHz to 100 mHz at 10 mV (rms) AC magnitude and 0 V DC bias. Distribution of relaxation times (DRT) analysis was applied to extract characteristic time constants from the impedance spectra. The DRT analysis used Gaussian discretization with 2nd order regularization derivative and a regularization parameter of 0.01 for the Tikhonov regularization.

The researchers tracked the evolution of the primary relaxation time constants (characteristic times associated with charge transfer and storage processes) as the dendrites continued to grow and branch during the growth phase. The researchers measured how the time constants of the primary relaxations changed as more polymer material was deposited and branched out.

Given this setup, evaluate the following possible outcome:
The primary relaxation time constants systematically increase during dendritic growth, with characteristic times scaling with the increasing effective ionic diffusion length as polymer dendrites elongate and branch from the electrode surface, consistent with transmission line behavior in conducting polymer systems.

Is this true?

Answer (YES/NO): NO